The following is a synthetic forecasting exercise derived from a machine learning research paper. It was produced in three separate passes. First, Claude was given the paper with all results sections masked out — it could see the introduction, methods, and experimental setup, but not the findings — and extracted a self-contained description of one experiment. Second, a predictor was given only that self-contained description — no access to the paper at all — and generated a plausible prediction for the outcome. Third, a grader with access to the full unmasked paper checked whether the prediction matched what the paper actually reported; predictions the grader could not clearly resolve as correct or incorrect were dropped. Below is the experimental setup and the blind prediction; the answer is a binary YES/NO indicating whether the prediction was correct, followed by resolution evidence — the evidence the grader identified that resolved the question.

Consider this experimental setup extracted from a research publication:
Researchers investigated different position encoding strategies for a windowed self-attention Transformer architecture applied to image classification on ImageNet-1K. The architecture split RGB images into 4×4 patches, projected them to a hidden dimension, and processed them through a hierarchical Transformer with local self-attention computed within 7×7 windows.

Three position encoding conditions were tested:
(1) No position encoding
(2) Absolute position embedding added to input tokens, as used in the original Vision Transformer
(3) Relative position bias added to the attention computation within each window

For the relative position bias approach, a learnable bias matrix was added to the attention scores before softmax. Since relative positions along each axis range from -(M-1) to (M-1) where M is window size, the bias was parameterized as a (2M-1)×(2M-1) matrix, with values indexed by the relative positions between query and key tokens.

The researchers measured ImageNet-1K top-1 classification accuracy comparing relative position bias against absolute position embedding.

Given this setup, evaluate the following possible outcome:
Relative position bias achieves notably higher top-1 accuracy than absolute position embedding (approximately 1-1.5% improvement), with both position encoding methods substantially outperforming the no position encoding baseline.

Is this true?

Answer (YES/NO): NO